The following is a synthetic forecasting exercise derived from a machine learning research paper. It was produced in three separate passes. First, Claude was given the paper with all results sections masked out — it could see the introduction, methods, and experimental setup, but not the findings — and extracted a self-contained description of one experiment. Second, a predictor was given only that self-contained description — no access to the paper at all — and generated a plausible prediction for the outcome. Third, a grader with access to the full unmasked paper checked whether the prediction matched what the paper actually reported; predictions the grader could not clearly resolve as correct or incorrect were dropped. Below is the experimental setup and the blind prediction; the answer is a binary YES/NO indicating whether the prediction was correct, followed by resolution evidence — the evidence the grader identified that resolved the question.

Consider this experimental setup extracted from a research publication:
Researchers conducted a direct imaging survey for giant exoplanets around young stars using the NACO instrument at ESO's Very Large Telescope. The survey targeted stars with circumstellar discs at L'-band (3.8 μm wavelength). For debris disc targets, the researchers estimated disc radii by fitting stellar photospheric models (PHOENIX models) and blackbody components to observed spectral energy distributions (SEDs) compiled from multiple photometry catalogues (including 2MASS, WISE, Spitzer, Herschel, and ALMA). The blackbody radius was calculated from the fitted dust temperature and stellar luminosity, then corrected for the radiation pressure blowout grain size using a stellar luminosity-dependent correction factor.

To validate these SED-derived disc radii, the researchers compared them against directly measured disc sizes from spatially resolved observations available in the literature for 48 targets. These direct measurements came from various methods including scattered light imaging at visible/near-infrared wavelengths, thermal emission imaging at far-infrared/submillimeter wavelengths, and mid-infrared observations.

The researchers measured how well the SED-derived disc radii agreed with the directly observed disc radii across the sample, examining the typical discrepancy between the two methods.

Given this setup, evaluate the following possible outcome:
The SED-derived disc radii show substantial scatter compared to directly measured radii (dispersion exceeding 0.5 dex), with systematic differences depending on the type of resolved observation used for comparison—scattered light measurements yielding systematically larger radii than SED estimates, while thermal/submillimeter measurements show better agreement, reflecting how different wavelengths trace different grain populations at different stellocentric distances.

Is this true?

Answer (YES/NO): NO